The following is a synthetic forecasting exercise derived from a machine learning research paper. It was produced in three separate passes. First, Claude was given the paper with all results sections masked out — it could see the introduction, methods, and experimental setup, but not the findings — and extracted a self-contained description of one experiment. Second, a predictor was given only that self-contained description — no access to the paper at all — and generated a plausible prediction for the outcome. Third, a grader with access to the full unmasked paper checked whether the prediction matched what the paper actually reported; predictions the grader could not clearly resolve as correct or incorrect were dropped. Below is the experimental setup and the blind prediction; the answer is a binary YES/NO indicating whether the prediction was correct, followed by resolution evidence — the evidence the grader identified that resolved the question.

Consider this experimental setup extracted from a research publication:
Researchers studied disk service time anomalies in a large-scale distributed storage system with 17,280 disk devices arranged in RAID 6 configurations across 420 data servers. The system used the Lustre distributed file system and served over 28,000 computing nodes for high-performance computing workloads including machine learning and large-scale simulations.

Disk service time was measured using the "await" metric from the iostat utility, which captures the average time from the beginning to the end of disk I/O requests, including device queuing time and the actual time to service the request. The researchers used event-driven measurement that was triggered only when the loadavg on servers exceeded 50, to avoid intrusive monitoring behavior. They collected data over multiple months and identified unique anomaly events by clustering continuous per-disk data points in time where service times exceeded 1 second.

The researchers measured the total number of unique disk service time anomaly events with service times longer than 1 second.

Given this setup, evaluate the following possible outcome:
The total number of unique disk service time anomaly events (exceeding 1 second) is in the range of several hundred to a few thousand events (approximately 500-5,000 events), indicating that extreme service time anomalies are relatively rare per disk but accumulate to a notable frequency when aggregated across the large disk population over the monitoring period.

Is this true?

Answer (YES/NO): NO